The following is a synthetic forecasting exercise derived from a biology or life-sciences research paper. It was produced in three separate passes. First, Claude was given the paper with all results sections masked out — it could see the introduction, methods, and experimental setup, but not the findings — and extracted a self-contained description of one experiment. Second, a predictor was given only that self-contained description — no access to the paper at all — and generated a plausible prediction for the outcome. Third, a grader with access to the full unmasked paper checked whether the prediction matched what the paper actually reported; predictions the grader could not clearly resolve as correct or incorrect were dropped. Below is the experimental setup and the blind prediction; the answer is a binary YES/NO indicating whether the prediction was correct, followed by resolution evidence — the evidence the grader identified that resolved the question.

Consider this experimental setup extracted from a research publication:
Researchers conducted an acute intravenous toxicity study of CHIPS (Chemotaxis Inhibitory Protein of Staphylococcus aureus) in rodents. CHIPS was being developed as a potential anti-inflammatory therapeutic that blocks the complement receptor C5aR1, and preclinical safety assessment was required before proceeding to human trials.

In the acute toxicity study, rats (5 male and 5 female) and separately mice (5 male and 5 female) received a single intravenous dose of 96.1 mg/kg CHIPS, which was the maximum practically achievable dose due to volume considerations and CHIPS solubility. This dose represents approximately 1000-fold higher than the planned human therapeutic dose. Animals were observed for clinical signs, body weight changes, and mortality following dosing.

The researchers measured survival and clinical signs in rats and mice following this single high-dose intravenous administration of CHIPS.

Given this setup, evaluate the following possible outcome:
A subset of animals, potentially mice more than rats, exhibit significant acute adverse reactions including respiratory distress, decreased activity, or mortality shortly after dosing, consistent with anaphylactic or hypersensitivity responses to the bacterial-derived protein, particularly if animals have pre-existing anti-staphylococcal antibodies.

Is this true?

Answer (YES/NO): NO